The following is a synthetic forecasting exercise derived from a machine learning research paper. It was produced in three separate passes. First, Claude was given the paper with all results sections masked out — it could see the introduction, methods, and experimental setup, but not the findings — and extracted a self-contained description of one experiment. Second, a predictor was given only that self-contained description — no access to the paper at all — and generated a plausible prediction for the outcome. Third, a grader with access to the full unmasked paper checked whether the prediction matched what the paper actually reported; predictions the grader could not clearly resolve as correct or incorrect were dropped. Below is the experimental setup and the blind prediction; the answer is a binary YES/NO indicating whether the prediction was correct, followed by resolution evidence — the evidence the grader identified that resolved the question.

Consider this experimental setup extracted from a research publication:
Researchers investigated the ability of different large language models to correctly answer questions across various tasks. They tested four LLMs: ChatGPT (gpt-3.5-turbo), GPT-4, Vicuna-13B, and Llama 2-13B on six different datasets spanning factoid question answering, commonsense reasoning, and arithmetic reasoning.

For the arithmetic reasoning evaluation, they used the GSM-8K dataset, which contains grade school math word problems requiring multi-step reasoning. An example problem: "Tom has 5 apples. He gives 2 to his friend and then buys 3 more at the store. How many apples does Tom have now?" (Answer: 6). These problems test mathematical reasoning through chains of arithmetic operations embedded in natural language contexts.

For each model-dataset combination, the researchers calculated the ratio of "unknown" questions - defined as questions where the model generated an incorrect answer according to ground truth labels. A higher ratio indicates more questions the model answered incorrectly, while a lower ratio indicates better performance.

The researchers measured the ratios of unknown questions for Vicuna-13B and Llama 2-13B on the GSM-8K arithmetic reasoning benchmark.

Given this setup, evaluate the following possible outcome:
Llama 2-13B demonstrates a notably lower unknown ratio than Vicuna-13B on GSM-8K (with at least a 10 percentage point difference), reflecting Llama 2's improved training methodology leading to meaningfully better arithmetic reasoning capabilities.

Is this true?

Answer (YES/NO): NO